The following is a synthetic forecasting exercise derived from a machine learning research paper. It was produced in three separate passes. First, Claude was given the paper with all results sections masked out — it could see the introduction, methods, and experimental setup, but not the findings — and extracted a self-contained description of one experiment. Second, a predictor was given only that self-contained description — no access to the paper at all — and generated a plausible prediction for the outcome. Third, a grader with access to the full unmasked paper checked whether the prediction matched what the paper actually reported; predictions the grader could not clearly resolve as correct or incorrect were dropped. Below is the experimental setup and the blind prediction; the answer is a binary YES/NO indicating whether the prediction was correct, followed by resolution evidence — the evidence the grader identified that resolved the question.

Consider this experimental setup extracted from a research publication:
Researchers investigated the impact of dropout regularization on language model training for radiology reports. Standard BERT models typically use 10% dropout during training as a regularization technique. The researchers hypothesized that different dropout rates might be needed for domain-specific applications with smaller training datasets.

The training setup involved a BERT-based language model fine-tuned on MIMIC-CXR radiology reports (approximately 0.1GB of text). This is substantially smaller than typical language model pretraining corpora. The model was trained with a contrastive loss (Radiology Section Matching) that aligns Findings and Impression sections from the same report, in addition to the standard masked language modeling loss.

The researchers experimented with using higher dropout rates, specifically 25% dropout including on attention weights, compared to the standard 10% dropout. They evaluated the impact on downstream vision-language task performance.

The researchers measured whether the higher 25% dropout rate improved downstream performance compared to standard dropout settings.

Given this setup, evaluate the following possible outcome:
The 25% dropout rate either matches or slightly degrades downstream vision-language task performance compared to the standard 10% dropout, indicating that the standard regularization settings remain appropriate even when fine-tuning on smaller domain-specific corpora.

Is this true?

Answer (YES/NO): NO